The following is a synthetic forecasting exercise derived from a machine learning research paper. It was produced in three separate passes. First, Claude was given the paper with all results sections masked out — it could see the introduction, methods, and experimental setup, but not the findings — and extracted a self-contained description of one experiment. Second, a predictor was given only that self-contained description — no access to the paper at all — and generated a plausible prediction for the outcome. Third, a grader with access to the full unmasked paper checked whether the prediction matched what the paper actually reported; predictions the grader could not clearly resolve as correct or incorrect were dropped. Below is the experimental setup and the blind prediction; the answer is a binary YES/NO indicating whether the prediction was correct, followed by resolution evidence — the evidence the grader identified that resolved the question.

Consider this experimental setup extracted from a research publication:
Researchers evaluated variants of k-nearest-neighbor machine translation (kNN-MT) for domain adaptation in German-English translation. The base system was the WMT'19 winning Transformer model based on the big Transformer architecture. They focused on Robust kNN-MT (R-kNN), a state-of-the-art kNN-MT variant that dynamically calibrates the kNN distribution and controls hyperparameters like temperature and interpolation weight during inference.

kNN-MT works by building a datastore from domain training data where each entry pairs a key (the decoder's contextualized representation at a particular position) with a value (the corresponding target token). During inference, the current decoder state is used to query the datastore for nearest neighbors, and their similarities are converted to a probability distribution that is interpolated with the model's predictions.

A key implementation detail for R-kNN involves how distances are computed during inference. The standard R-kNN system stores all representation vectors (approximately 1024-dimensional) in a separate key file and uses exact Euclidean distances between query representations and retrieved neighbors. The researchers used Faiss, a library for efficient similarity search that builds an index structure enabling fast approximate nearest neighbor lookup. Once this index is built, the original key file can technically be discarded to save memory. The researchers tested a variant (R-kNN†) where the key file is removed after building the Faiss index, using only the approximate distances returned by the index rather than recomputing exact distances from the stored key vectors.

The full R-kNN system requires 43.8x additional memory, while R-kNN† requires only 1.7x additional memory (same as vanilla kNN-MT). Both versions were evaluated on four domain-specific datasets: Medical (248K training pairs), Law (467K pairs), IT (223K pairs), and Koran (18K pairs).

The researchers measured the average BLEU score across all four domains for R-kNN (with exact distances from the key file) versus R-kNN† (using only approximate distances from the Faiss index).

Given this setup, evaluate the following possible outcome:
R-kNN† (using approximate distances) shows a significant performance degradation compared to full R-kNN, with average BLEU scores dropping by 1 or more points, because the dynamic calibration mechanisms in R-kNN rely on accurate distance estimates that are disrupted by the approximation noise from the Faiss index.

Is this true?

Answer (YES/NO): YES